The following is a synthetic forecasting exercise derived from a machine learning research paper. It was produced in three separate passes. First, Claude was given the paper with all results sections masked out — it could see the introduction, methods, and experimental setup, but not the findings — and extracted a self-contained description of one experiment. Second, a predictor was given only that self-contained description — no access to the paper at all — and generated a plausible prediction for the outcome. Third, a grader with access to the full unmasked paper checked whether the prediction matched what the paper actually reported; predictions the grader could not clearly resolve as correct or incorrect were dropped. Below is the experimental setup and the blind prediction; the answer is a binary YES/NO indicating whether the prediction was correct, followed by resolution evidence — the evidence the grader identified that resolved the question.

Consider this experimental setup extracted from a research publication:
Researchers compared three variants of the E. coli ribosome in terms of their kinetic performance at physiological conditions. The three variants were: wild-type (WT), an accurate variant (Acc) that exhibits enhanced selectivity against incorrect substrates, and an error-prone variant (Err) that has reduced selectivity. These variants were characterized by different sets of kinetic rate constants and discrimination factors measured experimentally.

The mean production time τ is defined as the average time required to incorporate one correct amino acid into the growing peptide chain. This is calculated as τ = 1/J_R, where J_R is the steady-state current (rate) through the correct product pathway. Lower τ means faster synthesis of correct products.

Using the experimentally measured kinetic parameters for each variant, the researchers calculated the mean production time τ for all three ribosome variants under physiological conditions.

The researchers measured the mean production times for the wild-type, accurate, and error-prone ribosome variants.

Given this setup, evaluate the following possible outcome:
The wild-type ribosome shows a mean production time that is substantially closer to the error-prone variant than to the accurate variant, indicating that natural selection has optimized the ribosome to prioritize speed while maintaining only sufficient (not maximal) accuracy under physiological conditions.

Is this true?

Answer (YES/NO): NO